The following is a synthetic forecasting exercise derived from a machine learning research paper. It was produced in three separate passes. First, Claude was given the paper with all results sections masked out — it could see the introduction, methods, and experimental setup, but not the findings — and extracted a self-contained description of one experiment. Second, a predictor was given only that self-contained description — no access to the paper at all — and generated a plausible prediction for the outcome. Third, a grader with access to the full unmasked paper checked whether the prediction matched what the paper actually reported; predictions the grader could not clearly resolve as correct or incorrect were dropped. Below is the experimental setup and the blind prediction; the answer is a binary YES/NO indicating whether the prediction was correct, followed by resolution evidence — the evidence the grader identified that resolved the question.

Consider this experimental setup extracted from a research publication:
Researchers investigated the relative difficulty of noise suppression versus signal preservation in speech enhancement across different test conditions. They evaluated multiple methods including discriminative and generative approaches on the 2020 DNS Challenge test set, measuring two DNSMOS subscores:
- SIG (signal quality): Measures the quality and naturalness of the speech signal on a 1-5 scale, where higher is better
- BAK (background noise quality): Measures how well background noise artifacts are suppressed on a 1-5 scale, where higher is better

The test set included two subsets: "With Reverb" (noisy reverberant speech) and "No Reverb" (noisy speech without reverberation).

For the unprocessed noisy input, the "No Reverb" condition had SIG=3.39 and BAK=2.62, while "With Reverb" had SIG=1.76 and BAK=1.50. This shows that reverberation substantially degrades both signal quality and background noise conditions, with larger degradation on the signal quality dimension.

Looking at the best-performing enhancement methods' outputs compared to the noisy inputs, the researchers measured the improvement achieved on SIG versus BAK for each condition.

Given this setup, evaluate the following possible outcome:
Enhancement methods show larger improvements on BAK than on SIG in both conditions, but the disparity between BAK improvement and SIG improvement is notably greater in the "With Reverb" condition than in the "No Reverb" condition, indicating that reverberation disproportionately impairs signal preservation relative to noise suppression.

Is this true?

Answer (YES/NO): NO